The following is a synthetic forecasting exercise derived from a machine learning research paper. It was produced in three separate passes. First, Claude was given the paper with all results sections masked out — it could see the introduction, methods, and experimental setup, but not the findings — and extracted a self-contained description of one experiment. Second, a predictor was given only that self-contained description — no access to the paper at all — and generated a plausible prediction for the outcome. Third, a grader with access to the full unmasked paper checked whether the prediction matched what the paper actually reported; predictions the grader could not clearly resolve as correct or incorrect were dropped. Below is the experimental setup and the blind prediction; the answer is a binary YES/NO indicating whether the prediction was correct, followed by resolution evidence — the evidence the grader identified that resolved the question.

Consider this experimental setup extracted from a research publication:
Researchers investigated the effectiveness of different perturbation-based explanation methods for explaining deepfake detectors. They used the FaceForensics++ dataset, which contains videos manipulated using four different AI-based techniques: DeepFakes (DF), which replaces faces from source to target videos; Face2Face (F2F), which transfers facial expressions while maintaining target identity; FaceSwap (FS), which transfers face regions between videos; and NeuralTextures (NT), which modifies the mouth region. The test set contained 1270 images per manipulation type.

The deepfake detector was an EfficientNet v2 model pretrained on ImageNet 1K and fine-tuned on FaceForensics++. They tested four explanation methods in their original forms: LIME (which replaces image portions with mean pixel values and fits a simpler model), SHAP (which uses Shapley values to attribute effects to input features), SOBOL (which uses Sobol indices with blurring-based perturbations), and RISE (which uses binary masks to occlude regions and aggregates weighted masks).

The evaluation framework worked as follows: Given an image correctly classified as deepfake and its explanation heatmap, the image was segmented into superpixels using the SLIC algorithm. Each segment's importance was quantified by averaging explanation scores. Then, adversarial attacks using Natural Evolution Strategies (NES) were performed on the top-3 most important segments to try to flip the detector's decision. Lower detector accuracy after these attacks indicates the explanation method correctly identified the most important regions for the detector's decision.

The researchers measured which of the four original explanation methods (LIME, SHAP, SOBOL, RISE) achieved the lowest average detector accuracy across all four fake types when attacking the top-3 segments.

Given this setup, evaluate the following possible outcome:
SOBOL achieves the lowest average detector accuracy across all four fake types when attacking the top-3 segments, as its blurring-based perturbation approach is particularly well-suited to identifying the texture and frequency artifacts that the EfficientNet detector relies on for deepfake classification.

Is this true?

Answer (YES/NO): NO